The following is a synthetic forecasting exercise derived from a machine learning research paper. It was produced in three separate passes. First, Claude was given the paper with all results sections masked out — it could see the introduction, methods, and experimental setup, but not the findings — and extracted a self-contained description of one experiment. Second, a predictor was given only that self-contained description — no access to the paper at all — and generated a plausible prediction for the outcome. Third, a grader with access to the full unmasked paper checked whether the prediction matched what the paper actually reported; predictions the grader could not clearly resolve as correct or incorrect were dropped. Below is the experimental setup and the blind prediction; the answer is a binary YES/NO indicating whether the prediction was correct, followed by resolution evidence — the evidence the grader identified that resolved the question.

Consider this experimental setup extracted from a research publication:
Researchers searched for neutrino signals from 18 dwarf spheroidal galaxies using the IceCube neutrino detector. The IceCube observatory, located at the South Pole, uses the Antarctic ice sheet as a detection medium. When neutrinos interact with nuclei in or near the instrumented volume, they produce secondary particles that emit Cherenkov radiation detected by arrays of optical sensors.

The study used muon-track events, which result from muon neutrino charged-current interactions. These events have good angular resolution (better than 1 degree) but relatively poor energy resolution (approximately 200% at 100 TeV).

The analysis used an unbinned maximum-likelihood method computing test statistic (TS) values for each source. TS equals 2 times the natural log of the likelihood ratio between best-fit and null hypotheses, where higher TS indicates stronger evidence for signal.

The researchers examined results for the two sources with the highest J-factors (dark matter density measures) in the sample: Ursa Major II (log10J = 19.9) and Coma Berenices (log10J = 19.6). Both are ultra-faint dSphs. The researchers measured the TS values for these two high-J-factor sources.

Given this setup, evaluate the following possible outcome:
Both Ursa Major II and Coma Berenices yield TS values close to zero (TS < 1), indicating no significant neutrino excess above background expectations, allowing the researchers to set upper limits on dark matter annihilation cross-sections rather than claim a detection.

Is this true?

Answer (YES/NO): YES